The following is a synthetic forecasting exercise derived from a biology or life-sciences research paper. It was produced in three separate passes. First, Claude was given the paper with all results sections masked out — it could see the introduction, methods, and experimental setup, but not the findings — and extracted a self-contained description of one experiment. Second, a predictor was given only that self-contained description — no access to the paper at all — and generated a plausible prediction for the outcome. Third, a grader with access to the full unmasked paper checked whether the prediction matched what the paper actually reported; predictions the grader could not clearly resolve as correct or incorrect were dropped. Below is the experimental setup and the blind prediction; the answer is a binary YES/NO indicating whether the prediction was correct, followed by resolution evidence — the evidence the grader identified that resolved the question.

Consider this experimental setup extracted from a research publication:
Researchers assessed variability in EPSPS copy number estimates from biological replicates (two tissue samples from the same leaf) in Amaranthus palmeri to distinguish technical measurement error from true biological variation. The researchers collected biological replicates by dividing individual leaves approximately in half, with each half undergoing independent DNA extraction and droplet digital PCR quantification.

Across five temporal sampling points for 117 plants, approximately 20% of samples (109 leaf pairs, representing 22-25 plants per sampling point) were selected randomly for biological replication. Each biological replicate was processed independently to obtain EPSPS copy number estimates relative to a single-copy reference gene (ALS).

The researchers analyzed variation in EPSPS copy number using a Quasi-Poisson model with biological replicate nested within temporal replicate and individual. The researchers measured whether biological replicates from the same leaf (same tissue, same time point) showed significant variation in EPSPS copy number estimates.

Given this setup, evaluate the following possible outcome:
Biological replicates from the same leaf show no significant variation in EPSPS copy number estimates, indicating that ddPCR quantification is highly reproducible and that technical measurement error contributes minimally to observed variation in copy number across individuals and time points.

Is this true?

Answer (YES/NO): NO